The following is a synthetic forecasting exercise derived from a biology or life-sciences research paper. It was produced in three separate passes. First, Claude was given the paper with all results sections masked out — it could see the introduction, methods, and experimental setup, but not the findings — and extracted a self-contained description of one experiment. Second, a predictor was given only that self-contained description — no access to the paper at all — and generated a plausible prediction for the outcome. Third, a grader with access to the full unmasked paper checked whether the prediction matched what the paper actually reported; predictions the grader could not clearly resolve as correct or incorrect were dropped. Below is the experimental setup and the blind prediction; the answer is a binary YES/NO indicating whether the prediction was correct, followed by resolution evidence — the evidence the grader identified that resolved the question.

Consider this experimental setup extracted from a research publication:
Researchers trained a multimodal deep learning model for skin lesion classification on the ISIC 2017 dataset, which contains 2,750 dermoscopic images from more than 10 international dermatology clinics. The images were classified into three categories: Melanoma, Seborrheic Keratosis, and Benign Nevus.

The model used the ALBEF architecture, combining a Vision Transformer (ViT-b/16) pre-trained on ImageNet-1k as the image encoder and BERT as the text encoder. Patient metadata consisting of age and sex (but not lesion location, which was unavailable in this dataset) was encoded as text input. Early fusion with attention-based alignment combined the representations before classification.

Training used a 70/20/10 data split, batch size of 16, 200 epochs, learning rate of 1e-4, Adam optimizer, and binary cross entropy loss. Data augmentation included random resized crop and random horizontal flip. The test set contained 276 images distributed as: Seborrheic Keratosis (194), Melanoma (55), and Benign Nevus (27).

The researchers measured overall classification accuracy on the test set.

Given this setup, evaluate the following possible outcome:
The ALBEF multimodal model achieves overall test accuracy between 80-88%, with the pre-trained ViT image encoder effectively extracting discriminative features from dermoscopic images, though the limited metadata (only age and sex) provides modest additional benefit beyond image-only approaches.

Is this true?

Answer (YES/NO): NO